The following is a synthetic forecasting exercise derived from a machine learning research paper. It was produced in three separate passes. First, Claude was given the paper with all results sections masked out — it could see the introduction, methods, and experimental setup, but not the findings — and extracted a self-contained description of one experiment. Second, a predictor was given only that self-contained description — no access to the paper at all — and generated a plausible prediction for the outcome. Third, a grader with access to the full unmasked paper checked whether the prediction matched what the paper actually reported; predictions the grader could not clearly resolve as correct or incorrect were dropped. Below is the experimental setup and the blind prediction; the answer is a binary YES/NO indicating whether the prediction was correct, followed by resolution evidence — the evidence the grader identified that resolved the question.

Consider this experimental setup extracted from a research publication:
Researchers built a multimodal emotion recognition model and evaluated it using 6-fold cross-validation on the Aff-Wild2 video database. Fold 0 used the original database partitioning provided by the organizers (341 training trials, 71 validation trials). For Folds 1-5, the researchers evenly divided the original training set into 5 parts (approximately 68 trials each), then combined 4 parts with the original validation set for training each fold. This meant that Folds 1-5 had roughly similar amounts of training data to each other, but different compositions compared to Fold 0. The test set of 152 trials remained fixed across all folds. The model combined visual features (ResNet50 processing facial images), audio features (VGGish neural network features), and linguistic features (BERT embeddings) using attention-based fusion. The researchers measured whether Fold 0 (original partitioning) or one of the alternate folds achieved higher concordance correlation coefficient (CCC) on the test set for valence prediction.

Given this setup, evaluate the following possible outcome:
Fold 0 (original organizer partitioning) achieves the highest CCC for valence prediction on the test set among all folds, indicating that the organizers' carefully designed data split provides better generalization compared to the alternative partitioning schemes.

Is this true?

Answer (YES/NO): NO